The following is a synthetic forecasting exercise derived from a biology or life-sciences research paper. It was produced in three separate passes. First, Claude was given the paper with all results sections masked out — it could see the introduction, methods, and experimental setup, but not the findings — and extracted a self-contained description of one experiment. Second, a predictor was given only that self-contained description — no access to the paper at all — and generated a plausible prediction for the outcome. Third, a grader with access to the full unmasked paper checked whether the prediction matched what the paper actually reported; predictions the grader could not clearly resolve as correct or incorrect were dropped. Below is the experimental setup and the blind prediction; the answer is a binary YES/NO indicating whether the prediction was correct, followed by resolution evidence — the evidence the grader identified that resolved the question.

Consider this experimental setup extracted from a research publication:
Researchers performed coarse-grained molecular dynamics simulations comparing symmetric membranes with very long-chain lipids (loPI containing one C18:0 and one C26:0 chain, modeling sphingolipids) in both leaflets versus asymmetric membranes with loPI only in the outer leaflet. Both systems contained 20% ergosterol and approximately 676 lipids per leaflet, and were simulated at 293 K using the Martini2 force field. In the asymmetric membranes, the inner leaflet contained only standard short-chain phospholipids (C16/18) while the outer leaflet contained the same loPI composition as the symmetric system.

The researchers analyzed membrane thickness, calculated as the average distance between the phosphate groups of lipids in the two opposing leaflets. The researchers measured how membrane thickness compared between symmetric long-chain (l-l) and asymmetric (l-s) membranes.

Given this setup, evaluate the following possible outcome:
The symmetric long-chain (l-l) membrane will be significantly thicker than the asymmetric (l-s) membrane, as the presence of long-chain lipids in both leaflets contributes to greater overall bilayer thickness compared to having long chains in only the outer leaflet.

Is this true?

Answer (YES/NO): YES